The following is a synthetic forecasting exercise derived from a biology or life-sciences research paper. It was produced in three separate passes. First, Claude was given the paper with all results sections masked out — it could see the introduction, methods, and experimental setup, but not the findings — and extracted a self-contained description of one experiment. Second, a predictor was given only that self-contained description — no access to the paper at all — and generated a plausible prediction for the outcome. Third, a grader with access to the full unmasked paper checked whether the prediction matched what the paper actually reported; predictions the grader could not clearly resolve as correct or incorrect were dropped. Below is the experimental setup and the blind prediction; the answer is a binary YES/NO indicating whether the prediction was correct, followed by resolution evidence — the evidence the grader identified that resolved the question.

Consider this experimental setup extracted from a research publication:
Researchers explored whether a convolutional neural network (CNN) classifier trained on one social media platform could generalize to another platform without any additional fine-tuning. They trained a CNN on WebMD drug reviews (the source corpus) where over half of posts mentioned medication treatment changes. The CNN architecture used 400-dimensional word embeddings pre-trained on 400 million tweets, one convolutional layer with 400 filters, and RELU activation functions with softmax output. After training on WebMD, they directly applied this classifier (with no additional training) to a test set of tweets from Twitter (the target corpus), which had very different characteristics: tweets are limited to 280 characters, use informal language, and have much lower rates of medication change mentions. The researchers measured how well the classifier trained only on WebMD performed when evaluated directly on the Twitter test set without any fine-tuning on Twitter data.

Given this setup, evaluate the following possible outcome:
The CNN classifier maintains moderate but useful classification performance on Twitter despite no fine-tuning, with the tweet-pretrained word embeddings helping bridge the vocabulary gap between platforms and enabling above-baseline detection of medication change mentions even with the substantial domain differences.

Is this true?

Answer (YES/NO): NO